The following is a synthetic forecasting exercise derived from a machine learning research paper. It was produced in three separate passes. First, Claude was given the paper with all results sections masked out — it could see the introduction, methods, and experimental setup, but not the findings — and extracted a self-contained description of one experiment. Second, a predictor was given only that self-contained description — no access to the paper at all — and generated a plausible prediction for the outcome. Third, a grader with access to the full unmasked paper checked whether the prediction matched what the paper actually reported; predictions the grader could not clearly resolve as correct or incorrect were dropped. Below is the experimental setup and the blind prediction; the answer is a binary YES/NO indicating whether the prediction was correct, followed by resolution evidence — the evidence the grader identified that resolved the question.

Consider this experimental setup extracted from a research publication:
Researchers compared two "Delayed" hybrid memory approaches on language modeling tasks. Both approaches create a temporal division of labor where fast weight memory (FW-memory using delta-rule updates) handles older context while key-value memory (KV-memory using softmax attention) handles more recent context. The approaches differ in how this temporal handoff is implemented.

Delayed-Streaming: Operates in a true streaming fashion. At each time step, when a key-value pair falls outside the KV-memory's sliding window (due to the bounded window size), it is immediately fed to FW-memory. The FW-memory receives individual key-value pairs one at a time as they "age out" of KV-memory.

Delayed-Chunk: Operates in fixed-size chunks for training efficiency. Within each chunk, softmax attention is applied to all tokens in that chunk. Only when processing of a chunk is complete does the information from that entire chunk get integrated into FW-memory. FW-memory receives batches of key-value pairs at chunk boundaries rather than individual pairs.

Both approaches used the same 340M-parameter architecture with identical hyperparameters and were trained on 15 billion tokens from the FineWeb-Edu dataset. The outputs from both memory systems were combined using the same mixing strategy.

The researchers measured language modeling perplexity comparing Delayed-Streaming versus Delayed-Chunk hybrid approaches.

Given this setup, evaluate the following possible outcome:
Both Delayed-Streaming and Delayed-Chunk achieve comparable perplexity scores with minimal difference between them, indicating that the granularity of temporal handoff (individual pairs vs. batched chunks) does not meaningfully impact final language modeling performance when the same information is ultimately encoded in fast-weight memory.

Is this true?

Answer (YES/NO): NO